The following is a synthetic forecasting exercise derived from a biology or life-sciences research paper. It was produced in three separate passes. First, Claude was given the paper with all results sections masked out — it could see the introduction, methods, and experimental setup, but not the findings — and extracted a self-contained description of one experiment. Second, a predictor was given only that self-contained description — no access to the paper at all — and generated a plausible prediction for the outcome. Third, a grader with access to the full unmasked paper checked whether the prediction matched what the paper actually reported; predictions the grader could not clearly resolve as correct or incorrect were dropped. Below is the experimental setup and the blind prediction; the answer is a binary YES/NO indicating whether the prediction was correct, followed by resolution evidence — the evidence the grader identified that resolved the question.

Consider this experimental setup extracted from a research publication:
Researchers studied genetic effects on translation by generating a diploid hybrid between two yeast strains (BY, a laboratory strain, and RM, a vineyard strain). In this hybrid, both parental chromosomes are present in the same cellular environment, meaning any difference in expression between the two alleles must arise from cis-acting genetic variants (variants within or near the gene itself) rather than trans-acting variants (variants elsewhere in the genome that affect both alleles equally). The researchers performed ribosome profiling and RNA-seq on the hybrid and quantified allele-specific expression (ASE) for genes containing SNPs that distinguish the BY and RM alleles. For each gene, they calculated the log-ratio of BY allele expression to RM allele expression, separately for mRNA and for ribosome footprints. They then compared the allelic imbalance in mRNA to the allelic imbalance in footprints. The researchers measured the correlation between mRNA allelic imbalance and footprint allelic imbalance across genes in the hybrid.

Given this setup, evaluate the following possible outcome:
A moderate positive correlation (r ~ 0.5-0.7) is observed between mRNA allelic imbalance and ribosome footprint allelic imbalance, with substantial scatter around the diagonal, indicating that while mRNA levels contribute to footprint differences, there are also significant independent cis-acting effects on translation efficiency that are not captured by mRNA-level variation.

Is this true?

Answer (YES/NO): NO